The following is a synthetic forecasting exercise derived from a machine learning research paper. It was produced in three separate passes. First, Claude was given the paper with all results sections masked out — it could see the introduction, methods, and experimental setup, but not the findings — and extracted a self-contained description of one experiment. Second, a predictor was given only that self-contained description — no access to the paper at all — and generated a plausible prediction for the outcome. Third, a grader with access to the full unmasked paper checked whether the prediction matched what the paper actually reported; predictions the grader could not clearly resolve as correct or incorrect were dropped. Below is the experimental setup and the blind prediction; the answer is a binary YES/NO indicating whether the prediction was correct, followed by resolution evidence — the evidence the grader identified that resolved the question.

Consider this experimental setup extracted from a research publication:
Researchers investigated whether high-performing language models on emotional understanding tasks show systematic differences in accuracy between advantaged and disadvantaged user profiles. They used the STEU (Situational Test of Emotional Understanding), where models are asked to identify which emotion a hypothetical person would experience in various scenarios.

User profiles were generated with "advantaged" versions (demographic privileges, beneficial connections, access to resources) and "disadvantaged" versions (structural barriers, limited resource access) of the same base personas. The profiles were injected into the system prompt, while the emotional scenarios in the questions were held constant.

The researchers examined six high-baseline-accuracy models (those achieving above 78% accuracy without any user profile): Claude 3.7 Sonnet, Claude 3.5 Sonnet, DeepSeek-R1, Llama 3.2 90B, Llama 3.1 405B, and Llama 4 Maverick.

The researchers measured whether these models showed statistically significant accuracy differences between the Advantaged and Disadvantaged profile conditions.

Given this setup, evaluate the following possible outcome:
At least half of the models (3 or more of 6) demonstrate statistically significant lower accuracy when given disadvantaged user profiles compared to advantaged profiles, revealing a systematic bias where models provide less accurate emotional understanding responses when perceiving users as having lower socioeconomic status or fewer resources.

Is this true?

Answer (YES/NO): YES